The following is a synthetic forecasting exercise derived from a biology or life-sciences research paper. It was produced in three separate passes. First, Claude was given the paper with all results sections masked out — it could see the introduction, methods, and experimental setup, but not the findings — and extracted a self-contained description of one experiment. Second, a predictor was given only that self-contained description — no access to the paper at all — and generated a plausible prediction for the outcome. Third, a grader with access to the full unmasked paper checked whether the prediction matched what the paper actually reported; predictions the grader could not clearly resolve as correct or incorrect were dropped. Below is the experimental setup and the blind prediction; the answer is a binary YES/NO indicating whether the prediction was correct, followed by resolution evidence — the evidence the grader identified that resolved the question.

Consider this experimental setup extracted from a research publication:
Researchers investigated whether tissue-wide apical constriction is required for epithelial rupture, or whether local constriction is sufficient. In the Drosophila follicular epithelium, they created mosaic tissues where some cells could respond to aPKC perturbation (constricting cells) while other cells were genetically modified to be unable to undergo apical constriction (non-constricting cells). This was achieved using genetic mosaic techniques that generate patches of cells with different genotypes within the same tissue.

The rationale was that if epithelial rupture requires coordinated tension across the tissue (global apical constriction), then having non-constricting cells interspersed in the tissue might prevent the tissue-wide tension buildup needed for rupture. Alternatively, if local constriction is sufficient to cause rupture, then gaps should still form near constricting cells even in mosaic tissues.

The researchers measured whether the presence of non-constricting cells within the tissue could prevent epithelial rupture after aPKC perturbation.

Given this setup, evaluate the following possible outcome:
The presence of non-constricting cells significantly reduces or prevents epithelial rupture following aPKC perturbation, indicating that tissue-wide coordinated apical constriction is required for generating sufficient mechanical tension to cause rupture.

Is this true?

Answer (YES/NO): YES